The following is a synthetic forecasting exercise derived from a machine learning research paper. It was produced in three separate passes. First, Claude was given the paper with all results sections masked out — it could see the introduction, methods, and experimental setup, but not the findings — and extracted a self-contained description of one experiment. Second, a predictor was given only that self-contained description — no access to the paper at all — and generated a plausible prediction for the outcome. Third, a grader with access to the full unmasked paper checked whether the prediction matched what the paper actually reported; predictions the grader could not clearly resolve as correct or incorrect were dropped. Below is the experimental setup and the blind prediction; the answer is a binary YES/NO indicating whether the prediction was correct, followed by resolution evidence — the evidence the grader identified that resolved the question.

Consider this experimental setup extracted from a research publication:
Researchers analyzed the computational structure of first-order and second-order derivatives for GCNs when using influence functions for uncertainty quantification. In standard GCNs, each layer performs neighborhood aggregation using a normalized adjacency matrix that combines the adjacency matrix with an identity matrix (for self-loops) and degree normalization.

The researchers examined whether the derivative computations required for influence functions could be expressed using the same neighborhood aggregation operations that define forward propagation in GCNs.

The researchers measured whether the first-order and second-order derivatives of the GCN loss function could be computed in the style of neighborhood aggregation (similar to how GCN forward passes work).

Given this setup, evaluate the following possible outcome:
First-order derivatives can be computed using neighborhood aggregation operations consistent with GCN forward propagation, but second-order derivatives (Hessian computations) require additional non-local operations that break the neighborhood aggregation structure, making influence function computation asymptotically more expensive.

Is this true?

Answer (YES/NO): NO